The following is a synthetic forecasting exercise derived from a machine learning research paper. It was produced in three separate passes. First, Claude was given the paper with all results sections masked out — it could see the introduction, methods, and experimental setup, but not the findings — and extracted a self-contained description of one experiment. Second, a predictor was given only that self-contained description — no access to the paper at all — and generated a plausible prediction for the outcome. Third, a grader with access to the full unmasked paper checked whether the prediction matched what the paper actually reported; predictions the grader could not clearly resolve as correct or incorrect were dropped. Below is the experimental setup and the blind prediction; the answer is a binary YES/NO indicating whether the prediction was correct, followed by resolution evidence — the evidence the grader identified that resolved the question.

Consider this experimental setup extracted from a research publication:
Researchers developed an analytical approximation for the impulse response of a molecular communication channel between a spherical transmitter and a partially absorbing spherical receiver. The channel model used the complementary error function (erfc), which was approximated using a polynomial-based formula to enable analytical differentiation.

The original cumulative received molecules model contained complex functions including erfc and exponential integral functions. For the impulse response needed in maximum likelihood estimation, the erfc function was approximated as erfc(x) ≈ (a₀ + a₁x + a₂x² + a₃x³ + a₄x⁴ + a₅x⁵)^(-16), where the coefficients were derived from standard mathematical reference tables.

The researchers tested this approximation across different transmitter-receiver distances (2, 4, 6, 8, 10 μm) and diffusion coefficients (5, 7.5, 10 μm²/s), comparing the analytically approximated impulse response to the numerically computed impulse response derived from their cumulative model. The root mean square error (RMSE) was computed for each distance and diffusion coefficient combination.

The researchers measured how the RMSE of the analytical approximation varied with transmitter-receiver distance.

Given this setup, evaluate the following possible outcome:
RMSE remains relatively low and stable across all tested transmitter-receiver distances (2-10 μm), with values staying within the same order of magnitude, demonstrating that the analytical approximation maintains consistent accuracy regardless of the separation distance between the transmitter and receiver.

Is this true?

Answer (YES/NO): NO